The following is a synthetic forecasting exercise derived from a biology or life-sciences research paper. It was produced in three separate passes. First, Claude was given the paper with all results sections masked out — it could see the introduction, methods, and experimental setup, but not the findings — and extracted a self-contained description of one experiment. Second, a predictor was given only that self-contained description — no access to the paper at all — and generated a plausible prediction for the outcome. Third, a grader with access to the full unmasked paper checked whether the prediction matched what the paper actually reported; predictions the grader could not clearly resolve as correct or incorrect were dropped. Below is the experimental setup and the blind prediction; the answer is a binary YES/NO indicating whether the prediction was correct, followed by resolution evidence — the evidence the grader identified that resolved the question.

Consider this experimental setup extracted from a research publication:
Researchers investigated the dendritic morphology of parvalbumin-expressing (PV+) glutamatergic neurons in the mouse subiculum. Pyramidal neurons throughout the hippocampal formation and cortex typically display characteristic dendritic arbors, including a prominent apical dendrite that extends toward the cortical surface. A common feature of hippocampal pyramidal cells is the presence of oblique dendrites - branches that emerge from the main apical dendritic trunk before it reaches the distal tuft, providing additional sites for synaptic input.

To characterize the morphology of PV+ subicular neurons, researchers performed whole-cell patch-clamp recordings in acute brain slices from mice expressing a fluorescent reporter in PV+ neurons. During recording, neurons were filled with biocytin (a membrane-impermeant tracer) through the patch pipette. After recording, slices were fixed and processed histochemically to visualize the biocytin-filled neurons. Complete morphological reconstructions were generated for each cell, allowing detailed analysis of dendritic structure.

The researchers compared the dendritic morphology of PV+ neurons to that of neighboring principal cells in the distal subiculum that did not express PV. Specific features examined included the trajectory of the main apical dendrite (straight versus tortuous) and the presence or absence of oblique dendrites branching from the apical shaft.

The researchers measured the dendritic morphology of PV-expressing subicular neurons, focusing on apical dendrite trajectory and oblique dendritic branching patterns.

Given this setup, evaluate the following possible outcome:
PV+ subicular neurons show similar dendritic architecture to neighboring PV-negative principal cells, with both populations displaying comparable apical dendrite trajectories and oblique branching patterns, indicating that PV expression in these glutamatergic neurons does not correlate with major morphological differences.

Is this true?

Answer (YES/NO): NO